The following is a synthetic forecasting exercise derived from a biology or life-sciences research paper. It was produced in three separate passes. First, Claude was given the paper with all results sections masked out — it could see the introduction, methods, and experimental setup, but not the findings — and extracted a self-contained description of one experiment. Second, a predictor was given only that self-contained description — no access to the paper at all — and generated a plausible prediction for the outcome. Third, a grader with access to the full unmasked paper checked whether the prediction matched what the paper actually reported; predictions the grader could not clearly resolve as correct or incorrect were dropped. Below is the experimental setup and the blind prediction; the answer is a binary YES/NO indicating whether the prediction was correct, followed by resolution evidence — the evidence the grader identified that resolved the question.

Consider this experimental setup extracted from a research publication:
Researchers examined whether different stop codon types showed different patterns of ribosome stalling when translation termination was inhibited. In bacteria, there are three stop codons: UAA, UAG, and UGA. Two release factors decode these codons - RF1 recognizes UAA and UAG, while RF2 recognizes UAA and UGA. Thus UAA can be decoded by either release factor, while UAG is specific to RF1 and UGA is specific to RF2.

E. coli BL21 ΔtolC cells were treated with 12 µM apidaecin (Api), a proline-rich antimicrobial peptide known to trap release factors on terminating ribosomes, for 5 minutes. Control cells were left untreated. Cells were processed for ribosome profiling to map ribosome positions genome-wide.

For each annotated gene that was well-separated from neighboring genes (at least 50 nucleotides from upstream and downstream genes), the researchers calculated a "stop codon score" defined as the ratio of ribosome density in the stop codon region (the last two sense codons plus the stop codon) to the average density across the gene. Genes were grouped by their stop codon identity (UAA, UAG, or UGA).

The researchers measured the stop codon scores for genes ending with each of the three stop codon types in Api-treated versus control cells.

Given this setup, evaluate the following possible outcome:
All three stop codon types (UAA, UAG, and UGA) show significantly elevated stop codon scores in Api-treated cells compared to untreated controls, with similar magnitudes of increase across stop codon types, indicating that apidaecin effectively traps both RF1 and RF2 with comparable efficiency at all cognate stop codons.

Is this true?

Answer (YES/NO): NO